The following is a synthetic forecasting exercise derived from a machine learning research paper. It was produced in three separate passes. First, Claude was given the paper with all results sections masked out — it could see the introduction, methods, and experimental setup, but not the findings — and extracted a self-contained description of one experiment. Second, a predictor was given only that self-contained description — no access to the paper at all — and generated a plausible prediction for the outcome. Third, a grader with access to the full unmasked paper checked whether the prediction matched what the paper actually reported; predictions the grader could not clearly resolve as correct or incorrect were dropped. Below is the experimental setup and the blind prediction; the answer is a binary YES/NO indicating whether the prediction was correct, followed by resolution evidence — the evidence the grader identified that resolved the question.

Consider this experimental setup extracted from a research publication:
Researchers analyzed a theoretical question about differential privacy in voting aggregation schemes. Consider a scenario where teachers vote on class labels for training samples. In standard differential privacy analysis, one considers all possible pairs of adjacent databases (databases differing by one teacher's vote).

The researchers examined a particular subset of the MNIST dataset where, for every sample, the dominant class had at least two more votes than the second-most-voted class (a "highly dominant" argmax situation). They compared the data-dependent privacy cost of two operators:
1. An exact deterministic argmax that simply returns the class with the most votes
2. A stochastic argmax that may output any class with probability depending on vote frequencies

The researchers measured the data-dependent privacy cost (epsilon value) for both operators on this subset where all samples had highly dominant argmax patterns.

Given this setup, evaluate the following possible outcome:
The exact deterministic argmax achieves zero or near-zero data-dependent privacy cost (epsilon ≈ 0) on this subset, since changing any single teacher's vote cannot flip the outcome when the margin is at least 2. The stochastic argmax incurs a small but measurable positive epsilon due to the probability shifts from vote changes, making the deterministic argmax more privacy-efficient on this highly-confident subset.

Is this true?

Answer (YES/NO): YES